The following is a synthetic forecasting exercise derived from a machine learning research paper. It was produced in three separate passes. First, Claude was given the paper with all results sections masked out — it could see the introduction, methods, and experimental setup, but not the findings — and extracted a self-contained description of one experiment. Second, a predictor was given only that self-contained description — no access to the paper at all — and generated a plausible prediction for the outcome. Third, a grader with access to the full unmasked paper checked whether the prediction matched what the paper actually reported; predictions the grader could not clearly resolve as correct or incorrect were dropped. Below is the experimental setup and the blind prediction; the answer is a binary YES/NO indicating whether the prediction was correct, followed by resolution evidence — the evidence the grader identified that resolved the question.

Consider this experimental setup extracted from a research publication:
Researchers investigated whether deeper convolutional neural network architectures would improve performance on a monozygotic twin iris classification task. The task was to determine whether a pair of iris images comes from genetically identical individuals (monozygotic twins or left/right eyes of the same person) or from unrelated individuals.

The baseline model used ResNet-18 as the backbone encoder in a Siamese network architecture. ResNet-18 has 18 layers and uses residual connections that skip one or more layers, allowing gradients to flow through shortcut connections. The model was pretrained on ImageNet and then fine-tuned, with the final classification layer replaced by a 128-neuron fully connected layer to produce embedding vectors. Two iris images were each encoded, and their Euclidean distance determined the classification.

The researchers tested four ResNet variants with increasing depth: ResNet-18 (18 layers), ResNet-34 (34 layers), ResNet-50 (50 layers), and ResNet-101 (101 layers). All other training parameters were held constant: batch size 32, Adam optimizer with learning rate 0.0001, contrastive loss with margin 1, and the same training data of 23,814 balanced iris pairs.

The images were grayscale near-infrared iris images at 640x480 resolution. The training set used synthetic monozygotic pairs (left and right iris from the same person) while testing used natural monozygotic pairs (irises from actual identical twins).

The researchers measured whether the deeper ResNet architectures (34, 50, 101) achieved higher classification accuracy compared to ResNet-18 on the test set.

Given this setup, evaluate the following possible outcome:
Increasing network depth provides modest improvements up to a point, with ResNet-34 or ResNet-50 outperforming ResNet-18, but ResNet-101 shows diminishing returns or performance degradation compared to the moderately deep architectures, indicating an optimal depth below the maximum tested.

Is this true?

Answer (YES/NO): NO